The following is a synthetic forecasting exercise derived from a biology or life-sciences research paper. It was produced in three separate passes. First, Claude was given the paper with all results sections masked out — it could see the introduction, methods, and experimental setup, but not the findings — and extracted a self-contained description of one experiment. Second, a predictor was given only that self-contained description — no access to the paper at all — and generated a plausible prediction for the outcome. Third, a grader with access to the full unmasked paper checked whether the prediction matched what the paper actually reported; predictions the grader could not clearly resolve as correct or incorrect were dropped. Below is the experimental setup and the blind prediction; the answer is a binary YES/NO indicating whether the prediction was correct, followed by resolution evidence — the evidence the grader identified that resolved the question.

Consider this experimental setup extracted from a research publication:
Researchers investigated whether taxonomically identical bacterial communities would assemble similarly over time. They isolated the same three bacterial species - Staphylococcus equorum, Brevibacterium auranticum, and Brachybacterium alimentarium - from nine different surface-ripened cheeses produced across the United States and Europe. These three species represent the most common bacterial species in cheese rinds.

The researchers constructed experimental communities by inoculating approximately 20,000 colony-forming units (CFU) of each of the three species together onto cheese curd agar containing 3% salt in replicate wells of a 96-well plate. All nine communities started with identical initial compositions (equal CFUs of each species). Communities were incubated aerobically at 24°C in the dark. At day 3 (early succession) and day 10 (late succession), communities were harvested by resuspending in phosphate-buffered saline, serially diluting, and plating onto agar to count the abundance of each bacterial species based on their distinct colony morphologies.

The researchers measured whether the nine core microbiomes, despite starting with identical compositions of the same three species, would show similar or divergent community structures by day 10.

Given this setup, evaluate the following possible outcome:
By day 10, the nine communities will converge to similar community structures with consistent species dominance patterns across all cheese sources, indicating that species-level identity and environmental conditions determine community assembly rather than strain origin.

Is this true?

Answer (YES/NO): NO